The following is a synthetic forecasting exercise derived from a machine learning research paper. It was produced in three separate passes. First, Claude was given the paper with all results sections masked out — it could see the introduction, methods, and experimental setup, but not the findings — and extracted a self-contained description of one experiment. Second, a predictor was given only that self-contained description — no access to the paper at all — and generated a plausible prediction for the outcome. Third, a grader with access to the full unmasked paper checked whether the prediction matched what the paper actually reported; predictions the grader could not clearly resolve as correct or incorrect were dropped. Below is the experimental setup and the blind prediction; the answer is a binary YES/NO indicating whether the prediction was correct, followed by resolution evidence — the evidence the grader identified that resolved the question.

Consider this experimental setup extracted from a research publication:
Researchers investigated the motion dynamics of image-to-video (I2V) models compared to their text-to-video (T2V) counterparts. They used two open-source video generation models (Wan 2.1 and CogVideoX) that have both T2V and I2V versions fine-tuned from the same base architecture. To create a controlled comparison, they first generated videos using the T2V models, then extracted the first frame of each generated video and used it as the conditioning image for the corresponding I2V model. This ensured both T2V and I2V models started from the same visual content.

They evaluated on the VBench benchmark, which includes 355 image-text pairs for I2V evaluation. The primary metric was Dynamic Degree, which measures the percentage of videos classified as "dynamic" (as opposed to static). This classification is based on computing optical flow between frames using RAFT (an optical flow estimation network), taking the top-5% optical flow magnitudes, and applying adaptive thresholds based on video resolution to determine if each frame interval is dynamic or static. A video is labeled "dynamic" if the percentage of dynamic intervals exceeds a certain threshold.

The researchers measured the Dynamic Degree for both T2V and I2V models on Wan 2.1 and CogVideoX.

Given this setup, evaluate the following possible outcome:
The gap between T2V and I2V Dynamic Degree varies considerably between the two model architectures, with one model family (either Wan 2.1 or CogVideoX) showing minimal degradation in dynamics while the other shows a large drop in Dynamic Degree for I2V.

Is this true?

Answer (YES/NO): NO